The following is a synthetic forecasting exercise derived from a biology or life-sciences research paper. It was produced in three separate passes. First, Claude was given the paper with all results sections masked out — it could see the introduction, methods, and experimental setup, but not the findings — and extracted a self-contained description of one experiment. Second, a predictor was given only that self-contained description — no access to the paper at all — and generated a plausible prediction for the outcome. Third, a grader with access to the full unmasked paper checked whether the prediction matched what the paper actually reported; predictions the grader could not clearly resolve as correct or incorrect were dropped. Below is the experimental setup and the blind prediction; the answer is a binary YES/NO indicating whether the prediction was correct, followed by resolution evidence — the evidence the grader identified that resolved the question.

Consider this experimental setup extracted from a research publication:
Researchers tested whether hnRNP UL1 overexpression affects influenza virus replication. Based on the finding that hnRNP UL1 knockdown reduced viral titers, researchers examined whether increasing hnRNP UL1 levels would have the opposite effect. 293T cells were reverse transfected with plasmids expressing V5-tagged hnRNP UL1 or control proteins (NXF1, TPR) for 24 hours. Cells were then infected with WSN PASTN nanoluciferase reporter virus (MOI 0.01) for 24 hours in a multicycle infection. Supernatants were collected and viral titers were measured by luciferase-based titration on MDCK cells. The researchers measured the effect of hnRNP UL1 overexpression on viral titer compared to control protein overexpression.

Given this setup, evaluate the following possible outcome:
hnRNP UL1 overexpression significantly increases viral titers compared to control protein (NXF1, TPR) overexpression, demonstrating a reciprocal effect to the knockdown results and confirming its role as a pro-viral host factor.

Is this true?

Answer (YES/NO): NO